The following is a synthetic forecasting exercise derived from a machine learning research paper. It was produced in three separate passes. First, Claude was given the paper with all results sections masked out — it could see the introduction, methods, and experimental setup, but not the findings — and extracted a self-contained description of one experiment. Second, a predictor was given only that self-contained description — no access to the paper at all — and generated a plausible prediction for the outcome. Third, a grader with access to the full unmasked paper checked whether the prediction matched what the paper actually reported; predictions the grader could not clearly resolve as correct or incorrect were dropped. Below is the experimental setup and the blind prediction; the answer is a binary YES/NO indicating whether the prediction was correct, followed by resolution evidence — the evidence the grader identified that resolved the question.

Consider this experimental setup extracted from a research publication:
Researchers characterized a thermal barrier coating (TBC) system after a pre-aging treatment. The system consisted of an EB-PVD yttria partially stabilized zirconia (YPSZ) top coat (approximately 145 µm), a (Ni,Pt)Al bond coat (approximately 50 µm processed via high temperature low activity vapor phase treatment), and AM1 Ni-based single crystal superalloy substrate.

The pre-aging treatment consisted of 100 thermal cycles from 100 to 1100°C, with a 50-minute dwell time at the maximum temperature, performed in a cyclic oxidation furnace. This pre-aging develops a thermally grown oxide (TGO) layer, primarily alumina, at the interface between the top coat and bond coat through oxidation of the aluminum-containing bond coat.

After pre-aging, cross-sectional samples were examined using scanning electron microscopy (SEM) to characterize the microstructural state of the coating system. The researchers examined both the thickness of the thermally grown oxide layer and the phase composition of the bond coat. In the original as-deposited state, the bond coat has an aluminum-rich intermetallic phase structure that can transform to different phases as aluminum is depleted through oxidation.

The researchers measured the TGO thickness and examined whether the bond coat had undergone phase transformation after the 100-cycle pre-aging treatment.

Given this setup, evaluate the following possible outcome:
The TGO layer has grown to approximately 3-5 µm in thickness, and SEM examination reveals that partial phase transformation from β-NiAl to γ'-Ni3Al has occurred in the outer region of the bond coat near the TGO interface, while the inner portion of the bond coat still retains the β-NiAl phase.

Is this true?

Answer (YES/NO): NO